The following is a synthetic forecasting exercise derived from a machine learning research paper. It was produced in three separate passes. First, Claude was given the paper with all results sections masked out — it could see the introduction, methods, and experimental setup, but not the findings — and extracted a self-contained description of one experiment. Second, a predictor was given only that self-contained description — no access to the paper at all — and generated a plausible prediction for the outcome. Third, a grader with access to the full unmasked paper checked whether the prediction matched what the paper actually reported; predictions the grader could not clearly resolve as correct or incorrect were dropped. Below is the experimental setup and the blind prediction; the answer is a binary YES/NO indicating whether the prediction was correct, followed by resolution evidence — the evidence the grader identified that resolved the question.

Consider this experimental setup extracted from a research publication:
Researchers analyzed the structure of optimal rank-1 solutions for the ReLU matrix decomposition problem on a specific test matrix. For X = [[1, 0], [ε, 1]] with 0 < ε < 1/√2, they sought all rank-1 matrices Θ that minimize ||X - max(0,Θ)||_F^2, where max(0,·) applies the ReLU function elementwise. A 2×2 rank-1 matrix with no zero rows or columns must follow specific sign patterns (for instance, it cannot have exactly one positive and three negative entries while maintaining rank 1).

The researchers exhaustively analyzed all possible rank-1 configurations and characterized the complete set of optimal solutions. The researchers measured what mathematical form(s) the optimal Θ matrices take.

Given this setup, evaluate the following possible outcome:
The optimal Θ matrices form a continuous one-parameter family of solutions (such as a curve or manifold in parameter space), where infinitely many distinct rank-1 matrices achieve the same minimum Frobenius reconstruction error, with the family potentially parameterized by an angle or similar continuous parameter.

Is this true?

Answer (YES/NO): YES